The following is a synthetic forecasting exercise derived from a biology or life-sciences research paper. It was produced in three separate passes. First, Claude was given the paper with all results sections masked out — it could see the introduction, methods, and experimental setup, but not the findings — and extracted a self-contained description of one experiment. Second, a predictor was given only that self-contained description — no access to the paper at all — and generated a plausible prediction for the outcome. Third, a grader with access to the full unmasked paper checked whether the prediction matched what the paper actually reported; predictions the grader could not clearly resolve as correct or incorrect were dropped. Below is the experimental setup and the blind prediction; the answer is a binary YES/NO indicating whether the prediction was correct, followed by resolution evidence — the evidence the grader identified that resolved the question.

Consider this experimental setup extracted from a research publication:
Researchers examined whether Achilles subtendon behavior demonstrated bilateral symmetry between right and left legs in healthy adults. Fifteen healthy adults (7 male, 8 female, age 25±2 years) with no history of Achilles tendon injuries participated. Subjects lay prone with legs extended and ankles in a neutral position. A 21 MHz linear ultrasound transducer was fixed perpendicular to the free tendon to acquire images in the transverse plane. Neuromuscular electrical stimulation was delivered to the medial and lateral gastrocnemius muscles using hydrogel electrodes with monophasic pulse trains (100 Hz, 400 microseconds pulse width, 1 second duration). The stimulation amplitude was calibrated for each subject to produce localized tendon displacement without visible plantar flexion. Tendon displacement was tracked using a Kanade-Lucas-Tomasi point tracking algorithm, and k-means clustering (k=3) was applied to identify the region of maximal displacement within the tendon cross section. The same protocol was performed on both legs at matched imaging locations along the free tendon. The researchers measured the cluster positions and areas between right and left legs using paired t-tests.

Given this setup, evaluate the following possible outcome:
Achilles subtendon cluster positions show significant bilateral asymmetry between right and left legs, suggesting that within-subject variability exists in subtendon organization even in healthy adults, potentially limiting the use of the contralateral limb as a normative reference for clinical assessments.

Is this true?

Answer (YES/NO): NO